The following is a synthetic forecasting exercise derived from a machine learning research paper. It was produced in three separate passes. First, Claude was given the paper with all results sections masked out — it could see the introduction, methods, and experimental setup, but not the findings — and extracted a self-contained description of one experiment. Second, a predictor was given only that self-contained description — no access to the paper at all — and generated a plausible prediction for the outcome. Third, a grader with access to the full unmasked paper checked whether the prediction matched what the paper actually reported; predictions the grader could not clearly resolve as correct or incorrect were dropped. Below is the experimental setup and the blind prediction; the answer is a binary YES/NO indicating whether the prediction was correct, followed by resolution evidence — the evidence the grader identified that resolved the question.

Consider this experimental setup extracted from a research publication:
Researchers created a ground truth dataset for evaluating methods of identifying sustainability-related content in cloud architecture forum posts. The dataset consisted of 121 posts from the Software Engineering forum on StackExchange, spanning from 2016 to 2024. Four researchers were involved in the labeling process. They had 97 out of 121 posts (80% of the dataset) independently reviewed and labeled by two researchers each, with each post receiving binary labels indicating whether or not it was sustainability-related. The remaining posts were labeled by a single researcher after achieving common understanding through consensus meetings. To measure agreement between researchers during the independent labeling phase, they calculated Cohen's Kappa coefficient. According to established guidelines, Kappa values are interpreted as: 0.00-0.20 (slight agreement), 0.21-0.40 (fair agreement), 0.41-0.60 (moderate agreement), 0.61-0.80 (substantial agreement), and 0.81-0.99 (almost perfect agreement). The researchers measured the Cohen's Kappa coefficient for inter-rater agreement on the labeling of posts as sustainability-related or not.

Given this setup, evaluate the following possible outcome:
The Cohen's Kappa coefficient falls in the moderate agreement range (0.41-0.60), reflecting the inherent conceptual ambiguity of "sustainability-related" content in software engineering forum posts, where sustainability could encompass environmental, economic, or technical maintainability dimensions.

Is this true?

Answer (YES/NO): NO